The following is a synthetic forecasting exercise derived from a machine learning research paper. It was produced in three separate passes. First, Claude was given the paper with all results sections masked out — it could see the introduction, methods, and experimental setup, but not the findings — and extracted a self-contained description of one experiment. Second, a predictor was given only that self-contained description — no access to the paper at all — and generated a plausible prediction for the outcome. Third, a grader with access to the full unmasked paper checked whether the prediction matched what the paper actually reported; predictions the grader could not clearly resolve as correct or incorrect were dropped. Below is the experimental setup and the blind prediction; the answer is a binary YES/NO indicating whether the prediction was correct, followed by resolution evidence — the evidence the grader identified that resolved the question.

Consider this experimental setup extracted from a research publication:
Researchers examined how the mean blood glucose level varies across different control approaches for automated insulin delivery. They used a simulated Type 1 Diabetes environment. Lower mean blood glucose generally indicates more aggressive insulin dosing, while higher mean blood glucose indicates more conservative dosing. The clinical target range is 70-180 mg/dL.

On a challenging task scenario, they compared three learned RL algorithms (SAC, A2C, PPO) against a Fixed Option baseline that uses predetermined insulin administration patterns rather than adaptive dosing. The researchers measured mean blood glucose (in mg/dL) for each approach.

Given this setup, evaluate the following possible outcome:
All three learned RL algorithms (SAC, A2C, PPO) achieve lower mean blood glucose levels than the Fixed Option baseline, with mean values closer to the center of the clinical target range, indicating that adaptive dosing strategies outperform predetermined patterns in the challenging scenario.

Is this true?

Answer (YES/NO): YES